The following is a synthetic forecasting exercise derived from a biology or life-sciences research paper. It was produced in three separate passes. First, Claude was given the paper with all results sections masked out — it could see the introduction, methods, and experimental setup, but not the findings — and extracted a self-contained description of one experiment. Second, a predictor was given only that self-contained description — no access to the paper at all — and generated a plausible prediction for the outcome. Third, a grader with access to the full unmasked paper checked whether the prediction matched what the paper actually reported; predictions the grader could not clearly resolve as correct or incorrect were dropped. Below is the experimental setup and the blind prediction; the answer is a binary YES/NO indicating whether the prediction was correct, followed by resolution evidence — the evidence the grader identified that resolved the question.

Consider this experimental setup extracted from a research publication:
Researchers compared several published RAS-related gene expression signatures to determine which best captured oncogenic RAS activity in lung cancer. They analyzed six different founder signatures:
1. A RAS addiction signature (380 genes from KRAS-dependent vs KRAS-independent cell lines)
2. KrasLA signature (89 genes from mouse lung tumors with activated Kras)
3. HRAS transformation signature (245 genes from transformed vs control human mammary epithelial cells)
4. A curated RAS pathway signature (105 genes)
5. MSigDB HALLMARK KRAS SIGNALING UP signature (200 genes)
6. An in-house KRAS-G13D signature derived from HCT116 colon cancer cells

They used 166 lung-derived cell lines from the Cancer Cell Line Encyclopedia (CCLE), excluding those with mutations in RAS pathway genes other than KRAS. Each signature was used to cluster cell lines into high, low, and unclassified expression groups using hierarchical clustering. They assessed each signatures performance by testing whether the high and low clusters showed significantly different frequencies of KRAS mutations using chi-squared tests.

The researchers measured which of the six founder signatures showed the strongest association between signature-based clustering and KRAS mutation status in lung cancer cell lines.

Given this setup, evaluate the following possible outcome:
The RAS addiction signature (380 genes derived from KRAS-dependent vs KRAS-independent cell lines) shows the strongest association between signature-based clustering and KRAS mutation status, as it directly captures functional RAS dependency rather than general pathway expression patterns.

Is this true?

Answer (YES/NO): NO